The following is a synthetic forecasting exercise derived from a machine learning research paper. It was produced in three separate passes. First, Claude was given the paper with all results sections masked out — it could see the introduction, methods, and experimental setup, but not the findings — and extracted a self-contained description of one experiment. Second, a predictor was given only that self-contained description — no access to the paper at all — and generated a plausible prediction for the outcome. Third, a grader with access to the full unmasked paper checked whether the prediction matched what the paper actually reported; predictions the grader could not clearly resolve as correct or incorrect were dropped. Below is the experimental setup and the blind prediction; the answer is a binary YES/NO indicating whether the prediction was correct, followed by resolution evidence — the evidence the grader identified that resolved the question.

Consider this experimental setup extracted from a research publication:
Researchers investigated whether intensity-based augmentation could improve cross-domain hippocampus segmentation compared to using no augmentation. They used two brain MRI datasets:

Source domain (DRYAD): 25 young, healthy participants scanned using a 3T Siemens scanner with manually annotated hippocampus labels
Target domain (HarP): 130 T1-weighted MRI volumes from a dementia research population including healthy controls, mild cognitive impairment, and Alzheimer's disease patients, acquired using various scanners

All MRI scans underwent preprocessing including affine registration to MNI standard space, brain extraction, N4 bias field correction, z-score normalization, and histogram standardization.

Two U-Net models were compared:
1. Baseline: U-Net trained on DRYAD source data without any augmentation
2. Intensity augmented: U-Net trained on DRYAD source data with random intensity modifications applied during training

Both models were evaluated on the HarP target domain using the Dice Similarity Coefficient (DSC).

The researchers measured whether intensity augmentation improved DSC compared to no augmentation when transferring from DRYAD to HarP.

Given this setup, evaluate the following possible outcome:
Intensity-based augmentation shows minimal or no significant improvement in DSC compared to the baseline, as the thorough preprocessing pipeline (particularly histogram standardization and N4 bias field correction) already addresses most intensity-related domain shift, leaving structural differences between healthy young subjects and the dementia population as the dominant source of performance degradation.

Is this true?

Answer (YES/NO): NO